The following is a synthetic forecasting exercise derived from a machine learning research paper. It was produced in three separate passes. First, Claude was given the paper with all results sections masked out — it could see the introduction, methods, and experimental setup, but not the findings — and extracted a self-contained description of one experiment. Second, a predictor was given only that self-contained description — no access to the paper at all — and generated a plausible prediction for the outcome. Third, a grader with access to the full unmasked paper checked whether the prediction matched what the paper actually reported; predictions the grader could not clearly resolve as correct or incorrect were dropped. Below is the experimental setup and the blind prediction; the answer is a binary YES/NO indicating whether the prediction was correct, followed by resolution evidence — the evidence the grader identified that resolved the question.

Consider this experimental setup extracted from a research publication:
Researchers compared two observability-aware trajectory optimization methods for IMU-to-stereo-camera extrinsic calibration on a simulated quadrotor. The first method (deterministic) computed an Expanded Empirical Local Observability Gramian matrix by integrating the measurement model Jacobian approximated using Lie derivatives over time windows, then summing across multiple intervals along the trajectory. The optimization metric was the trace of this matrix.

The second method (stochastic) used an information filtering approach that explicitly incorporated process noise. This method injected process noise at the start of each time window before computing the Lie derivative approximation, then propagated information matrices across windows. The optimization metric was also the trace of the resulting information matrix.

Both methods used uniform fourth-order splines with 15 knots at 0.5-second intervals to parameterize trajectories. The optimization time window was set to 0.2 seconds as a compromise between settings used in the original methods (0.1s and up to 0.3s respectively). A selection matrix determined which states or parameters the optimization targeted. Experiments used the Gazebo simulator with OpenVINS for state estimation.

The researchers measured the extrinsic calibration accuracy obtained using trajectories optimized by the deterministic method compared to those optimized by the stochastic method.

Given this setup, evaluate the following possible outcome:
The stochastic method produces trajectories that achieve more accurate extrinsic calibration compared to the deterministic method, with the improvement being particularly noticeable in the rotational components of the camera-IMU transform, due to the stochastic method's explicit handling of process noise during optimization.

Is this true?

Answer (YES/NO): NO